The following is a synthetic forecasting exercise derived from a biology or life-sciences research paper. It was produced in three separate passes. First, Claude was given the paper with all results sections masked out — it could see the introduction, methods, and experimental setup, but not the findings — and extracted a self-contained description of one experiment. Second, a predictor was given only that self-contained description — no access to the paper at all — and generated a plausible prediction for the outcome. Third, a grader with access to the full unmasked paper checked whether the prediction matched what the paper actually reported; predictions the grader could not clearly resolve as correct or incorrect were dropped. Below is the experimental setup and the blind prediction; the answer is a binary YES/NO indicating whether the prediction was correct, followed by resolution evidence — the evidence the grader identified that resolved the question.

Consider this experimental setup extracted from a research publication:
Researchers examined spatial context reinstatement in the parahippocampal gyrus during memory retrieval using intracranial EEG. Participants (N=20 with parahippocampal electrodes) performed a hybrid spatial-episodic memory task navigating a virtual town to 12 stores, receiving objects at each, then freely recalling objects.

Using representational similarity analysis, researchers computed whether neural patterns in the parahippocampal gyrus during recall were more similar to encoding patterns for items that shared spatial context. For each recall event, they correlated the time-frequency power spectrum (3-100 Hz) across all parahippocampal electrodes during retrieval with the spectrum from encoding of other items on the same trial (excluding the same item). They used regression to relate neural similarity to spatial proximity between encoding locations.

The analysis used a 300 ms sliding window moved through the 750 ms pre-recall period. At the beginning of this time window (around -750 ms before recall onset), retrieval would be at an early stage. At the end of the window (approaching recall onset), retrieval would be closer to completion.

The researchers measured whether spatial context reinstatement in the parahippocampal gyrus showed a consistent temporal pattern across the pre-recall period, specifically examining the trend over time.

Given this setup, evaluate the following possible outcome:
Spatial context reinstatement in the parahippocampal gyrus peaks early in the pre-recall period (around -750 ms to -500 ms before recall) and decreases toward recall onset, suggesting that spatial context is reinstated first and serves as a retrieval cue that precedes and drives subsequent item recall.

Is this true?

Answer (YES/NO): NO